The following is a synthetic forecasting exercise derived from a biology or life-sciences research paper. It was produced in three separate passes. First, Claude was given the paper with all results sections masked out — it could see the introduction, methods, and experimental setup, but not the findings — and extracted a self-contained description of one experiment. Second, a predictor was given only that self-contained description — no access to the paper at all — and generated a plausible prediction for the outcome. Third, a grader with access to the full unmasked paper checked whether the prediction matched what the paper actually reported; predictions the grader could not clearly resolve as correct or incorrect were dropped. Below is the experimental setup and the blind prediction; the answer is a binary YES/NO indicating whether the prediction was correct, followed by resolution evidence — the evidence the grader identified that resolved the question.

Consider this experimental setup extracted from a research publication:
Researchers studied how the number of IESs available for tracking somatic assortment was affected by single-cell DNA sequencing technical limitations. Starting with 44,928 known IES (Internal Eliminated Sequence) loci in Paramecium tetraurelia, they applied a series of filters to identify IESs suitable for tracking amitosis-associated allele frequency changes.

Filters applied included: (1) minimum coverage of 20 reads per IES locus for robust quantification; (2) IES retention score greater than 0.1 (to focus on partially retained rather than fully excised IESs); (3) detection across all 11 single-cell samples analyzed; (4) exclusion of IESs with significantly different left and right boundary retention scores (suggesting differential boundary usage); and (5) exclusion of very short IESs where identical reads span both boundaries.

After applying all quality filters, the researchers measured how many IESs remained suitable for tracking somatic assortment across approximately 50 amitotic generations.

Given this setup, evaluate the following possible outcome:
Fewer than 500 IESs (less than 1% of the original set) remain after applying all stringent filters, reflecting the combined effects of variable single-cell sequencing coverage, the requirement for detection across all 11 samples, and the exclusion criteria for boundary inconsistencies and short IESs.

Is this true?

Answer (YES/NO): YES